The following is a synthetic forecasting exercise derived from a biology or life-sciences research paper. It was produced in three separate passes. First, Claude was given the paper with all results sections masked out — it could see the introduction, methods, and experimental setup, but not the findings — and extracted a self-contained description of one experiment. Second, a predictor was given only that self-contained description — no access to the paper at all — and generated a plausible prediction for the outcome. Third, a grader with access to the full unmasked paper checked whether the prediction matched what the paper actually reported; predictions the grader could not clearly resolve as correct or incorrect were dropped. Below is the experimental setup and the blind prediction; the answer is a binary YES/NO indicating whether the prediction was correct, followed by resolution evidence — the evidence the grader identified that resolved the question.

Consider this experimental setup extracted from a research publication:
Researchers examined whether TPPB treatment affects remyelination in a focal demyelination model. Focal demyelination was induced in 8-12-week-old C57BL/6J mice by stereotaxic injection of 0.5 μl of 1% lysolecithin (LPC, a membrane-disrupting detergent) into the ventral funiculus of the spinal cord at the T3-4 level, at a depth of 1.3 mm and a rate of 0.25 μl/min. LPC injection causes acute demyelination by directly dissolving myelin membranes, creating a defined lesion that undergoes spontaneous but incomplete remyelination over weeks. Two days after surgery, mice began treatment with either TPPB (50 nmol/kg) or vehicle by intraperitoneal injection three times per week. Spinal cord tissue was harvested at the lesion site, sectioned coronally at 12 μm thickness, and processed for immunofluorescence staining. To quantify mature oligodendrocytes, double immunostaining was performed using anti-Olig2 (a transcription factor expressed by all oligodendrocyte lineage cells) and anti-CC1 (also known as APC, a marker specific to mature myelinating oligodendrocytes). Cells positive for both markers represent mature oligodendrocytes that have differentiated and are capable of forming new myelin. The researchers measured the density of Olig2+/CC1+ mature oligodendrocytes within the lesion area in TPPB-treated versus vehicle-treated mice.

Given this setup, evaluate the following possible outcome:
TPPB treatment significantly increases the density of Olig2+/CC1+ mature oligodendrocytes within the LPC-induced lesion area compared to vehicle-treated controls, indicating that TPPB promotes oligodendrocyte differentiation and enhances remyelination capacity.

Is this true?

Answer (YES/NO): NO